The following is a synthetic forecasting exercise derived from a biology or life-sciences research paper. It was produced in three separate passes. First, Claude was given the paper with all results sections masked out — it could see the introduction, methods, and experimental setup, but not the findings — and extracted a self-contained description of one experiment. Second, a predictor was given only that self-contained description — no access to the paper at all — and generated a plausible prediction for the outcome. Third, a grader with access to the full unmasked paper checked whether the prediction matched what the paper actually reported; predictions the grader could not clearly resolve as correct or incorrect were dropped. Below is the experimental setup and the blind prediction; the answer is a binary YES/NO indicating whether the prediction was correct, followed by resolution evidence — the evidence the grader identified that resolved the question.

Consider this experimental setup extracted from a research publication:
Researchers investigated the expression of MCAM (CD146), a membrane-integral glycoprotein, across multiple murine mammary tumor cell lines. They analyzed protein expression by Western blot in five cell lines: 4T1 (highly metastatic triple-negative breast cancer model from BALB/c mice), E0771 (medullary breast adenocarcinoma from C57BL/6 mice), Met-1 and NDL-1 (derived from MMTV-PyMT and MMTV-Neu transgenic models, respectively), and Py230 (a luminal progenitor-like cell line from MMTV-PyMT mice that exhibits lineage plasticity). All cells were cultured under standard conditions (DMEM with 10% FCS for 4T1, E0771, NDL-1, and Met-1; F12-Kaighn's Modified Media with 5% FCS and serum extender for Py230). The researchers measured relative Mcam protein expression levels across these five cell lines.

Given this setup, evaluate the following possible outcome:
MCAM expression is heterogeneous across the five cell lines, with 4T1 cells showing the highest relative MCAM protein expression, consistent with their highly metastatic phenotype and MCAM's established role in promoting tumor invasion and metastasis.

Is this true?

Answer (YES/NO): NO